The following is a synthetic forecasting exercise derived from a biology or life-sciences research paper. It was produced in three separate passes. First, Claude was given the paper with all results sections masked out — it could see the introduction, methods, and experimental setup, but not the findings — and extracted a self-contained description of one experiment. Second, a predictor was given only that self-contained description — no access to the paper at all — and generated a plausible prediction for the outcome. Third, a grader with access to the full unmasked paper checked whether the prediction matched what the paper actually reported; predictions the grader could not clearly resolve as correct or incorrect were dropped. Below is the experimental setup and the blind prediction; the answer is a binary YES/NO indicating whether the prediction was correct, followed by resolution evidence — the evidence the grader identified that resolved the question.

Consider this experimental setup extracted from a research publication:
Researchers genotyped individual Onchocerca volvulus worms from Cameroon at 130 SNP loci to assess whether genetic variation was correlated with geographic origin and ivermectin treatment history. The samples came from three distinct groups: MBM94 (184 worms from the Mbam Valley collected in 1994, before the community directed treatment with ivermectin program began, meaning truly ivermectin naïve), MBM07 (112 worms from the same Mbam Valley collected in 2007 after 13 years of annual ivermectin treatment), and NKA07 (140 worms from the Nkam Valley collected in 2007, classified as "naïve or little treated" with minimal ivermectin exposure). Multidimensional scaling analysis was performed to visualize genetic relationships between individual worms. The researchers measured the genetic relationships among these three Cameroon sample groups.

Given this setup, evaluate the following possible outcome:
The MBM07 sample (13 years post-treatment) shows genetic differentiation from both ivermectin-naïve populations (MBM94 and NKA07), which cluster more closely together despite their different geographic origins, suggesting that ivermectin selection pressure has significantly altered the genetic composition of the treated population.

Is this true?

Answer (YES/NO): NO